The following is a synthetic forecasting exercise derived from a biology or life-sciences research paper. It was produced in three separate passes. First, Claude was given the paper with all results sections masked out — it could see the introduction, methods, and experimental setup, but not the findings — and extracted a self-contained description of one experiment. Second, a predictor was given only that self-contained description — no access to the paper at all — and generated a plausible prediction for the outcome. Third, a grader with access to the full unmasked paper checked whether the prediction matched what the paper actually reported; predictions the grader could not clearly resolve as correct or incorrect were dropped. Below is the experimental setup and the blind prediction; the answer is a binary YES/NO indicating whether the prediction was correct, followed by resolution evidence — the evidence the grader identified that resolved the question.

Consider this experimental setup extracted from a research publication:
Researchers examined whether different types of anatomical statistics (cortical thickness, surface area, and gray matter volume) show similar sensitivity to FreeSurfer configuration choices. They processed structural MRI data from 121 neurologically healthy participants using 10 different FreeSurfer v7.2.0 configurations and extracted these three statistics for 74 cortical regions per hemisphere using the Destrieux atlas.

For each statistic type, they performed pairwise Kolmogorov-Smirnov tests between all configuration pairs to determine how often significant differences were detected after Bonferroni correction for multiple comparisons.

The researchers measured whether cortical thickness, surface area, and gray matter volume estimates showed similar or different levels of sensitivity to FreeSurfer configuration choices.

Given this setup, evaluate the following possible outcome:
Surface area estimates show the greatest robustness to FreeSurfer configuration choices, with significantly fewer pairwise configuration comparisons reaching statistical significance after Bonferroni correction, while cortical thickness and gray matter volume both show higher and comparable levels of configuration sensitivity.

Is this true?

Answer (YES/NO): NO